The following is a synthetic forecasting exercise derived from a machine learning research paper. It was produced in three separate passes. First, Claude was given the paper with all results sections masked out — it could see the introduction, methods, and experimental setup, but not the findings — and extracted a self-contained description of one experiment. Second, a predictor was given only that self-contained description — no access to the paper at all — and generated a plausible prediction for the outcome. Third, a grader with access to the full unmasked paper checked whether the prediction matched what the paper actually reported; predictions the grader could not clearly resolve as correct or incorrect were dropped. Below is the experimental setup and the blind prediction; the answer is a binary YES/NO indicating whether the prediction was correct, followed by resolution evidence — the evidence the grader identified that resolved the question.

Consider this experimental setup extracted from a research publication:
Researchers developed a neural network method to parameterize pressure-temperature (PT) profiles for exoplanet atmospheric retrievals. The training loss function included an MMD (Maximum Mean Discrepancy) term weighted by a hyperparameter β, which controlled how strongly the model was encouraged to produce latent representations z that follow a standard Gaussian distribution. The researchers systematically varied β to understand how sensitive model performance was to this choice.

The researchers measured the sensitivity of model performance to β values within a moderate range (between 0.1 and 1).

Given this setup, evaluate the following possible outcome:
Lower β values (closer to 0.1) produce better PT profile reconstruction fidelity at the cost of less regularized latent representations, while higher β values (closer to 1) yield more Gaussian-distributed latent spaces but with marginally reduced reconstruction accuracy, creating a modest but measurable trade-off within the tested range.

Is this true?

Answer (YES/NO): NO